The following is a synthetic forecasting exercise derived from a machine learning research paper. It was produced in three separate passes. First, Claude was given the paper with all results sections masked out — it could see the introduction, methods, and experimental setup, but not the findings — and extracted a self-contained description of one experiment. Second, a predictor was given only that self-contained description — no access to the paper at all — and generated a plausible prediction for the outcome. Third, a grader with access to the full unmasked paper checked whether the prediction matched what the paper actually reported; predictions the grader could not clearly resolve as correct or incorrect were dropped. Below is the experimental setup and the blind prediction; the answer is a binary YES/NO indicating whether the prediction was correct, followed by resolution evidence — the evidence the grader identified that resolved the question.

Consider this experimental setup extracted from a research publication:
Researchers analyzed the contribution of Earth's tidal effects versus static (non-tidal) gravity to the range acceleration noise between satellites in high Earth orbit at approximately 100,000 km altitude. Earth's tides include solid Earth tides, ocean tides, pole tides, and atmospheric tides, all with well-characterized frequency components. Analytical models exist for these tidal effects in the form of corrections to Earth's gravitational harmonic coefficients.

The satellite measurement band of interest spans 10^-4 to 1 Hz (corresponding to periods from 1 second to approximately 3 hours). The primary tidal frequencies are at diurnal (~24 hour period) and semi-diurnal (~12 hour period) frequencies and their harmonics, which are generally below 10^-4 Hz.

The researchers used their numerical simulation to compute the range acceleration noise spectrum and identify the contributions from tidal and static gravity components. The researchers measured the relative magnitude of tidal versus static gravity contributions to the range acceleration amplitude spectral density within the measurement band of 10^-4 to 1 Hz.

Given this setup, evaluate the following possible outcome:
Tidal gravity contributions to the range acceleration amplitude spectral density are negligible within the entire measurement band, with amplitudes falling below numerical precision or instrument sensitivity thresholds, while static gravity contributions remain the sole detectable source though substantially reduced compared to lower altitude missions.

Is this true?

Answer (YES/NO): NO